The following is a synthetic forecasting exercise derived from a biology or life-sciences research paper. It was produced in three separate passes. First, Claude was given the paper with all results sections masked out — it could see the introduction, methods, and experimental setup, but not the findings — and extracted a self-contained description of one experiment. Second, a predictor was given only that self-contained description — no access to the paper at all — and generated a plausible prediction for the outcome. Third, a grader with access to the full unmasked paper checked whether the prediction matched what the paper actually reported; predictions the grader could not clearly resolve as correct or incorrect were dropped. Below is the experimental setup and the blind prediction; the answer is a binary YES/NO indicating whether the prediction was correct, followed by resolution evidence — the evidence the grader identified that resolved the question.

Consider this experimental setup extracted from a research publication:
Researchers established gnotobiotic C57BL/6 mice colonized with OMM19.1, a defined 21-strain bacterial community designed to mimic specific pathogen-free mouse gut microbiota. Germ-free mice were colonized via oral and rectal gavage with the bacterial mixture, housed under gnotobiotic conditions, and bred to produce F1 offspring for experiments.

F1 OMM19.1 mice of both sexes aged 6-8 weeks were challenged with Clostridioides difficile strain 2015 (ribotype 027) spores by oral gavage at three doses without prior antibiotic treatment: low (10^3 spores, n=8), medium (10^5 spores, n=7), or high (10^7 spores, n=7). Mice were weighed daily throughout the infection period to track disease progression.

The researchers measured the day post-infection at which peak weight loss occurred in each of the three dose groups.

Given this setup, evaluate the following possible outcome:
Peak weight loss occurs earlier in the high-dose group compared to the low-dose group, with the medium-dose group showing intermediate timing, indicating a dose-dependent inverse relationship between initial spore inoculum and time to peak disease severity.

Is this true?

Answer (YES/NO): NO